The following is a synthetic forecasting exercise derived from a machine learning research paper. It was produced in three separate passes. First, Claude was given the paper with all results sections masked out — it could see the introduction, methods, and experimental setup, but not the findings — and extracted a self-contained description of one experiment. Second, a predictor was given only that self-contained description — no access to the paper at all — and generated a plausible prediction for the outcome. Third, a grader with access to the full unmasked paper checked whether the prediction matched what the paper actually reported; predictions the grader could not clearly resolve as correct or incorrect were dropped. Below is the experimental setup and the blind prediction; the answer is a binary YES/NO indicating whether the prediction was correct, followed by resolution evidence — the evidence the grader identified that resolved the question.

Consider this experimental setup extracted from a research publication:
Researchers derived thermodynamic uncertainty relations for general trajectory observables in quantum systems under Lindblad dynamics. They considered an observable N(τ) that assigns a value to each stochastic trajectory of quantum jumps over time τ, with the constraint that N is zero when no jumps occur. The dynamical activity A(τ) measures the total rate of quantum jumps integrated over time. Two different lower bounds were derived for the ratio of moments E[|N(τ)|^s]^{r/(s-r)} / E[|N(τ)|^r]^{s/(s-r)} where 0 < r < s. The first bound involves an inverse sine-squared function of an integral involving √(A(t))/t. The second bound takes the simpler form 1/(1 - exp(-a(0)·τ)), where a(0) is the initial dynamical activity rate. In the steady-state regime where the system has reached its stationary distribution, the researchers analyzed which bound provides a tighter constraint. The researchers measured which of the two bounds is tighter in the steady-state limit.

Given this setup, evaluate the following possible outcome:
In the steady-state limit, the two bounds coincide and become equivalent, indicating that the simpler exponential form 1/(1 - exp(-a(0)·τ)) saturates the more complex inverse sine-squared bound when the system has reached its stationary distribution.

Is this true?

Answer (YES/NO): NO